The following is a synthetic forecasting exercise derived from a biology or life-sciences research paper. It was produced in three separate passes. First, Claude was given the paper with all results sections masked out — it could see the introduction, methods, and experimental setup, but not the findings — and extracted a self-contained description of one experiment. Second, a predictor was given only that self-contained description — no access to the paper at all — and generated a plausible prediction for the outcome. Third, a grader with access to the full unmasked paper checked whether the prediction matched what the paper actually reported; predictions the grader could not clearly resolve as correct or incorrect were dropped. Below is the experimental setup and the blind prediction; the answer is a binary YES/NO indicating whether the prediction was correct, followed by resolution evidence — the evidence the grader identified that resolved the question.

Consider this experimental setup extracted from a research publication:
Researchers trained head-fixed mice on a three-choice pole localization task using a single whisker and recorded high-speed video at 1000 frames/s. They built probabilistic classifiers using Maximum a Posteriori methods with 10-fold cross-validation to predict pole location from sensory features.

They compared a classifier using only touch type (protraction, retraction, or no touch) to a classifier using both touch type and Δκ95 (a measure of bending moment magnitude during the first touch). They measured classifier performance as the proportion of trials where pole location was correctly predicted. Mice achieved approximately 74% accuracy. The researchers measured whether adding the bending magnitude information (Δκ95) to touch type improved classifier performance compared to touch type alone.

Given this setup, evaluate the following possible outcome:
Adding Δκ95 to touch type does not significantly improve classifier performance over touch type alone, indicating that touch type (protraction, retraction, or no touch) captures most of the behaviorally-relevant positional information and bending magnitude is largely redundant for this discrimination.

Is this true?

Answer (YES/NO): NO